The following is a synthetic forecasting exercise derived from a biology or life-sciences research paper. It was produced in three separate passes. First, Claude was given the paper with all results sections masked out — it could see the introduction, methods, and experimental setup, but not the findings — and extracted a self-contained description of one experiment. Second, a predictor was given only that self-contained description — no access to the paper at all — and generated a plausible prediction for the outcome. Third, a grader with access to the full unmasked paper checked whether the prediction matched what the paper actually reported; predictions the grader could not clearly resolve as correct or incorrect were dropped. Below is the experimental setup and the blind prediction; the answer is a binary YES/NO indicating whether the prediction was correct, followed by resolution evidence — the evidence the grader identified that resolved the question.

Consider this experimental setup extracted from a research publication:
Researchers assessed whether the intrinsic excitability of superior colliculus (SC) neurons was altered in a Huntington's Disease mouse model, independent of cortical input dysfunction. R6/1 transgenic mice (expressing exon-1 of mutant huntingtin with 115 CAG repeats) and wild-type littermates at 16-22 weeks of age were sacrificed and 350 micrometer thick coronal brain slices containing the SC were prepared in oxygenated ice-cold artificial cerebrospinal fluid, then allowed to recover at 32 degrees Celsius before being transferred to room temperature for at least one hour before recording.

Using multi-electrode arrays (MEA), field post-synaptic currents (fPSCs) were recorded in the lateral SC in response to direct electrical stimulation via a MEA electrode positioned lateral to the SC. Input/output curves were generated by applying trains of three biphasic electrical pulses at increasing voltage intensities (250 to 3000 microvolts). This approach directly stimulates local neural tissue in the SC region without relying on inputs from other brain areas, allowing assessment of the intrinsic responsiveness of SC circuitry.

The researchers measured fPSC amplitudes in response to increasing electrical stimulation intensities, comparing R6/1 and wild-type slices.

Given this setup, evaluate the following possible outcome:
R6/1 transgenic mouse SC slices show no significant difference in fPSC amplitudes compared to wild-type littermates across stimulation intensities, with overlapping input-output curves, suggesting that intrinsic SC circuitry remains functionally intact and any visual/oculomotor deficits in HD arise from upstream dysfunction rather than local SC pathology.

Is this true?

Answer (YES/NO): YES